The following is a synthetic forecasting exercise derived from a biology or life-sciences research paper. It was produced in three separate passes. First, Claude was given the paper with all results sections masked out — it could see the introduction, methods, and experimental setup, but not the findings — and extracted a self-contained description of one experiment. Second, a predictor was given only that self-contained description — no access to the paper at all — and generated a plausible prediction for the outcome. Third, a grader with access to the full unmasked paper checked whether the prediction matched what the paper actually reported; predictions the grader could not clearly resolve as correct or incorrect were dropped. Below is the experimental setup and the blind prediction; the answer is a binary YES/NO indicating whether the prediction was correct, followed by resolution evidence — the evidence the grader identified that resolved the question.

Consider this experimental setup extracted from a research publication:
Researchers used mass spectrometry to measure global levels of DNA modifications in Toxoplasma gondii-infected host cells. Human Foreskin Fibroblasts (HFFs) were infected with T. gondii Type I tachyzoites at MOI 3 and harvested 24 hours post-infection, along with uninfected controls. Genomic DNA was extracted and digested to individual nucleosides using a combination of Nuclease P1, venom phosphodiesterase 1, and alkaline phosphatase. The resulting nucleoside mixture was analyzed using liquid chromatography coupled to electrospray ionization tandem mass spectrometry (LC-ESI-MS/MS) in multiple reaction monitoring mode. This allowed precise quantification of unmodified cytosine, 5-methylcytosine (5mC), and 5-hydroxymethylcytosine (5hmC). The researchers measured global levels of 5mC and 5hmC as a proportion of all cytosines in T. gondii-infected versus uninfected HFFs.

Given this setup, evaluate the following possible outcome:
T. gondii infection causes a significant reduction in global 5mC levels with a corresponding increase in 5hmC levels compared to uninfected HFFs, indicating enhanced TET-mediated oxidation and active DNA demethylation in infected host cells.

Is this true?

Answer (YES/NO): NO